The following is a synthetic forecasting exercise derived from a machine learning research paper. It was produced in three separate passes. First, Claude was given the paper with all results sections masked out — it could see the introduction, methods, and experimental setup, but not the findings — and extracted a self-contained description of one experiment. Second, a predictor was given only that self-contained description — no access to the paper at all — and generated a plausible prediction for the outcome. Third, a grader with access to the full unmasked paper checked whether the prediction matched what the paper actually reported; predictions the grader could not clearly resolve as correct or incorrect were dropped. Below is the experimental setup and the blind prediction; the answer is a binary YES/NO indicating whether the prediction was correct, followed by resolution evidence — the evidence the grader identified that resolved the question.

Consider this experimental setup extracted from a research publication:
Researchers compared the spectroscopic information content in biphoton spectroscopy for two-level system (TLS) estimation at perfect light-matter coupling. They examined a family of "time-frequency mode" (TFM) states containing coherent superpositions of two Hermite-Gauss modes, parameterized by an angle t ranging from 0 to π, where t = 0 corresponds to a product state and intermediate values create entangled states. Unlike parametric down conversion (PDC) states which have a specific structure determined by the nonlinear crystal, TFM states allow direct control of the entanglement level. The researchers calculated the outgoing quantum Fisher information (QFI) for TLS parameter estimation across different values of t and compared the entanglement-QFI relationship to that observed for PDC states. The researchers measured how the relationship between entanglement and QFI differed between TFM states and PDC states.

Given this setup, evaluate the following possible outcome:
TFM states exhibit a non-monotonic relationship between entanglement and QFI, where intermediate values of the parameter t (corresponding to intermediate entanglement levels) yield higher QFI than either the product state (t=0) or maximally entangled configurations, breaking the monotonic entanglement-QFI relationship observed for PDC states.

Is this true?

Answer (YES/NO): NO